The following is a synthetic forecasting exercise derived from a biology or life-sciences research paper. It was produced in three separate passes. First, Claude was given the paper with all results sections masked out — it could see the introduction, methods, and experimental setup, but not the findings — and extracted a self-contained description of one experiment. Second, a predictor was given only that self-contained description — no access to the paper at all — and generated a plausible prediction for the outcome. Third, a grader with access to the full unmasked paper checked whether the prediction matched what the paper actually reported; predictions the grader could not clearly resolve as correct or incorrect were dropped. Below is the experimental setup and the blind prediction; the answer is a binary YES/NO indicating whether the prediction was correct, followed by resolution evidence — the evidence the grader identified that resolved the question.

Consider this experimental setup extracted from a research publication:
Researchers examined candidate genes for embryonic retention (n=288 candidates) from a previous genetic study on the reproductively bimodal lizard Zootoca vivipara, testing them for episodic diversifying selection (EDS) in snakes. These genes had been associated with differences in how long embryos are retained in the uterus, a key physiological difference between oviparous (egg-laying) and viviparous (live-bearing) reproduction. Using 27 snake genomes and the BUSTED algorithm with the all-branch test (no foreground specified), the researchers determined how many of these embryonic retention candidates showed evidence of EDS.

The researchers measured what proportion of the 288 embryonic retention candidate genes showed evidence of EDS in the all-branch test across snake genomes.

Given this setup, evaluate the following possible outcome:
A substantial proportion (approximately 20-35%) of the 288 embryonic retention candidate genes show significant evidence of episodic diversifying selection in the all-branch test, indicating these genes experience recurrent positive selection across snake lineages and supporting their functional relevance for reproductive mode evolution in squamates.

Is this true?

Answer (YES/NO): NO